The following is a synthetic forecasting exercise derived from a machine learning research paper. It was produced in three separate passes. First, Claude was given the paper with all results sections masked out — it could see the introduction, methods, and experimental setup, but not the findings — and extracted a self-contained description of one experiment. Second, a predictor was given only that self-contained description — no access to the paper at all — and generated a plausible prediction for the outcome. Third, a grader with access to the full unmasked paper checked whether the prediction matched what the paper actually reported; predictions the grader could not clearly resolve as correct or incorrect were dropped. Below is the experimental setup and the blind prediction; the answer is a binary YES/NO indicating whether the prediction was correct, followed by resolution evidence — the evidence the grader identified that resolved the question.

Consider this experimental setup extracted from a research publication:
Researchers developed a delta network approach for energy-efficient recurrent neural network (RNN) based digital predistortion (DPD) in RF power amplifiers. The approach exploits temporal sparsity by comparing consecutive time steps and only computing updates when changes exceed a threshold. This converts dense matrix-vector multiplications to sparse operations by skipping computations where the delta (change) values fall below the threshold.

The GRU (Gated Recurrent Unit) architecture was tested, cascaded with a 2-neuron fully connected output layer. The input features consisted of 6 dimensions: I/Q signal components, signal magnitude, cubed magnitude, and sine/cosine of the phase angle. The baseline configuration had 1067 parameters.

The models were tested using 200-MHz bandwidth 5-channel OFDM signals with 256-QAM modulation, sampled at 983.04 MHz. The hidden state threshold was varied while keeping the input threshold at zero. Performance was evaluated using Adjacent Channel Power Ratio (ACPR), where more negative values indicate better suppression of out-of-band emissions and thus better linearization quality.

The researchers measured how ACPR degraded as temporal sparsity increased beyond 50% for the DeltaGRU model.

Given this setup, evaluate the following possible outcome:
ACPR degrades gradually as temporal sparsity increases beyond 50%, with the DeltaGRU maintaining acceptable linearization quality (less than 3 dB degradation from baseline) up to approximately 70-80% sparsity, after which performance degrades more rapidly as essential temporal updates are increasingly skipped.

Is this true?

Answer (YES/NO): NO